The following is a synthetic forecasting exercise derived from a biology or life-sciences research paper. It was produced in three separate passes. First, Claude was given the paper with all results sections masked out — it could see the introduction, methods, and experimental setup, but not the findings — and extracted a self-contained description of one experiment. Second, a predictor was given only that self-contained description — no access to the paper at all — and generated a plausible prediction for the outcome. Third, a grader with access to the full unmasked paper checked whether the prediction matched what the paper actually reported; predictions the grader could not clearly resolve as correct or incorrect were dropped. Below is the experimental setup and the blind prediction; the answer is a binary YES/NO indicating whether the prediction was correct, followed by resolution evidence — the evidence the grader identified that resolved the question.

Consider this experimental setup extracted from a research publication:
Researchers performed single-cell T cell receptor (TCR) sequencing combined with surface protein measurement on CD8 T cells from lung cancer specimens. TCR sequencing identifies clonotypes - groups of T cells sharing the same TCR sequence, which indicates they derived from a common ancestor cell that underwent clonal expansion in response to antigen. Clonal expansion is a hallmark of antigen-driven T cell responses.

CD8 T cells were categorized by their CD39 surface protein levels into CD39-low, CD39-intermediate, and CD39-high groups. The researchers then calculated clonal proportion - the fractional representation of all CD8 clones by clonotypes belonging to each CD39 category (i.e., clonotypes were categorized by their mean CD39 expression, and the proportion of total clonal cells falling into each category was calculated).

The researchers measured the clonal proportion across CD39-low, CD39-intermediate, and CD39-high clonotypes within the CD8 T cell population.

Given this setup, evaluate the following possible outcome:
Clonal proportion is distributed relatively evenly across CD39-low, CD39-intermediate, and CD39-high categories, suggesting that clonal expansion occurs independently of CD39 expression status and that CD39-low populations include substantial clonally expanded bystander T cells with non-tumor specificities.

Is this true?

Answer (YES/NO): NO